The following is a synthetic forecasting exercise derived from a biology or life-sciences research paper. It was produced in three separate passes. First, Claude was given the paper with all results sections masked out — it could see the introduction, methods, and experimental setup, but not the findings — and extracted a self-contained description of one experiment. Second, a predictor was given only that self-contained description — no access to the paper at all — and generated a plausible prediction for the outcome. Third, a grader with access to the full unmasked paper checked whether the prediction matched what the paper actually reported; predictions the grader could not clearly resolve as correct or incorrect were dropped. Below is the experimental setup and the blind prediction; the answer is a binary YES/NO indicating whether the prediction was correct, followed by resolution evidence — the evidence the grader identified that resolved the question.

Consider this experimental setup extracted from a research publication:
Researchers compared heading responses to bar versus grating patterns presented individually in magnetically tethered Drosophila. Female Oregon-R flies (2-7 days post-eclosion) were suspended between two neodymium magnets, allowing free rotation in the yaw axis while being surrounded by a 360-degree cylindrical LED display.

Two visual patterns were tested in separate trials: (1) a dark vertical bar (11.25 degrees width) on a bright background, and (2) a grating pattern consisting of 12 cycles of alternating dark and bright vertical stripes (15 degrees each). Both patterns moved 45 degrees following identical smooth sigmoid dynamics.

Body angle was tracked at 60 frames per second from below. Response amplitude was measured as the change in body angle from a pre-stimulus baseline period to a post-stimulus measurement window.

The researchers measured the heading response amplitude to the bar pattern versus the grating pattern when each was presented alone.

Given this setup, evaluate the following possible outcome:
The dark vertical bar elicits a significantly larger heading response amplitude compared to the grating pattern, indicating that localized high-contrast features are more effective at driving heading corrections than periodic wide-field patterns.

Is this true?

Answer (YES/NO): NO